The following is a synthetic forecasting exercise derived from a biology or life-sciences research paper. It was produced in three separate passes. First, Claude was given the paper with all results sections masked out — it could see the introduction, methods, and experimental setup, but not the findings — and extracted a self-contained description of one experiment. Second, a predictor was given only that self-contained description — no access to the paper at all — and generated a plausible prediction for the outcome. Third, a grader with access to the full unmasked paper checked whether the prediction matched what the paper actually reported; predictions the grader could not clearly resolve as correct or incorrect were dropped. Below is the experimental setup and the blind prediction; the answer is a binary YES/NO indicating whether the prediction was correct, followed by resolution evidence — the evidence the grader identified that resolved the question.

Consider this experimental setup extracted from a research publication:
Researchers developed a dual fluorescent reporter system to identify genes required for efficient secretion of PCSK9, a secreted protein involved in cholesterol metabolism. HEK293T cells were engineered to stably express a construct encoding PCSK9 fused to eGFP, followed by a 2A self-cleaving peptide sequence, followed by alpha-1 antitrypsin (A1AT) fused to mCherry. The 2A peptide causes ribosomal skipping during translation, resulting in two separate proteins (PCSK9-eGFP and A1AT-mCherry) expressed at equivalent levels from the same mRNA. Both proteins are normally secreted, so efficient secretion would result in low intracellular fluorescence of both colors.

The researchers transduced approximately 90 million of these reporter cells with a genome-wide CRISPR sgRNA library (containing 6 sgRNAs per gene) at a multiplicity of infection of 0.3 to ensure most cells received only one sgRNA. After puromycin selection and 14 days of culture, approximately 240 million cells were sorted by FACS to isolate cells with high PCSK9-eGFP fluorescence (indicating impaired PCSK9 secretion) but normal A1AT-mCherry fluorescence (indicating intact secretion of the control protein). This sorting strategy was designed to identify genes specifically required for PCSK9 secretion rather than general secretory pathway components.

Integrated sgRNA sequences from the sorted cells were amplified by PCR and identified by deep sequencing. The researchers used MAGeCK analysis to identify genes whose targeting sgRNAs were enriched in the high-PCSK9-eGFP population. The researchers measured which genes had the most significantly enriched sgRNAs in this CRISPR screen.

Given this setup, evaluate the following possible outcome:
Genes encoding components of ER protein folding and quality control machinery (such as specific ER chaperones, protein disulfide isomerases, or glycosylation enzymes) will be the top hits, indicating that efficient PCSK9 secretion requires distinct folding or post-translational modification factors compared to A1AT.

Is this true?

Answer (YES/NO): NO